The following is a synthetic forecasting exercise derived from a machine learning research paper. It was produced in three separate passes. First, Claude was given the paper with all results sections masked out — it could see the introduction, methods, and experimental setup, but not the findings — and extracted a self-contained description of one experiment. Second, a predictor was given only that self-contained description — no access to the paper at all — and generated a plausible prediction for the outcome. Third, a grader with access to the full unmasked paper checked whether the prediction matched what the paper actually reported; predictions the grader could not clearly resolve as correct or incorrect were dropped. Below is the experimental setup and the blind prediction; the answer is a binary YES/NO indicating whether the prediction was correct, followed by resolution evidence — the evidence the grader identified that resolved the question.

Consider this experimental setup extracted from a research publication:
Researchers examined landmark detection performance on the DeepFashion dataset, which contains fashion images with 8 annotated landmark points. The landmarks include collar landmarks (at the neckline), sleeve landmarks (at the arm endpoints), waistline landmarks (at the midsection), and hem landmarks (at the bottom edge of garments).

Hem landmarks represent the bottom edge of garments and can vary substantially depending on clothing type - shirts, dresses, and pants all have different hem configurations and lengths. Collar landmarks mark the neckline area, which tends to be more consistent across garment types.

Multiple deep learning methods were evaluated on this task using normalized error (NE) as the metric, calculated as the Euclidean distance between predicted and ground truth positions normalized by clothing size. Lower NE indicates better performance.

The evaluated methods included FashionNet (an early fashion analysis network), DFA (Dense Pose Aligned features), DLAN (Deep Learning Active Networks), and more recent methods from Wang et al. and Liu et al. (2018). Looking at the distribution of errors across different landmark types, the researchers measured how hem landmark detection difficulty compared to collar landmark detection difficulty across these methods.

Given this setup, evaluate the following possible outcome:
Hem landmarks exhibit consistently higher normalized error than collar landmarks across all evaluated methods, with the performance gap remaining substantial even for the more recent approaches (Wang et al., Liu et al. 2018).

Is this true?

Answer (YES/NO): NO